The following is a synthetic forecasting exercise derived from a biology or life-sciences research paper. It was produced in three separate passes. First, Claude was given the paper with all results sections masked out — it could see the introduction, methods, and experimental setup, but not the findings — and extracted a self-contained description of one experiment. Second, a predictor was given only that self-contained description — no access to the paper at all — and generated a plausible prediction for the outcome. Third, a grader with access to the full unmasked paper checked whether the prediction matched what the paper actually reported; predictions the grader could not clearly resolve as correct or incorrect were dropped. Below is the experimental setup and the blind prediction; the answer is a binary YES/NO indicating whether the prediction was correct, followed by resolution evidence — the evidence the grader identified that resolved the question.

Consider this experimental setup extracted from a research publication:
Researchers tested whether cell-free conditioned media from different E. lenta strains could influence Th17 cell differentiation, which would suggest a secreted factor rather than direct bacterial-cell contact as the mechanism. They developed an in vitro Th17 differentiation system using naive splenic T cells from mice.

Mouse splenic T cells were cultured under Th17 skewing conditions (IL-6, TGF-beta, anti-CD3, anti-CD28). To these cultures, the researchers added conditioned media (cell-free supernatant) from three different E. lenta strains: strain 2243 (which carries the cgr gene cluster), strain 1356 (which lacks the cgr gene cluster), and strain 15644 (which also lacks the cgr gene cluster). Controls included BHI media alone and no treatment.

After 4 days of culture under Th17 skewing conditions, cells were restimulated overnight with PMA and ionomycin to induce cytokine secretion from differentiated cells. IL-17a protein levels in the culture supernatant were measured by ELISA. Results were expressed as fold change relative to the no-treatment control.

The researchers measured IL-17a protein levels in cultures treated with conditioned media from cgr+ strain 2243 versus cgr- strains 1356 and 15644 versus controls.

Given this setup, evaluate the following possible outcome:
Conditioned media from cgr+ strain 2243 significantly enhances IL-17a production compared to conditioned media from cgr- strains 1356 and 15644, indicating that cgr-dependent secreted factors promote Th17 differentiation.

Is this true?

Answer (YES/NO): YES